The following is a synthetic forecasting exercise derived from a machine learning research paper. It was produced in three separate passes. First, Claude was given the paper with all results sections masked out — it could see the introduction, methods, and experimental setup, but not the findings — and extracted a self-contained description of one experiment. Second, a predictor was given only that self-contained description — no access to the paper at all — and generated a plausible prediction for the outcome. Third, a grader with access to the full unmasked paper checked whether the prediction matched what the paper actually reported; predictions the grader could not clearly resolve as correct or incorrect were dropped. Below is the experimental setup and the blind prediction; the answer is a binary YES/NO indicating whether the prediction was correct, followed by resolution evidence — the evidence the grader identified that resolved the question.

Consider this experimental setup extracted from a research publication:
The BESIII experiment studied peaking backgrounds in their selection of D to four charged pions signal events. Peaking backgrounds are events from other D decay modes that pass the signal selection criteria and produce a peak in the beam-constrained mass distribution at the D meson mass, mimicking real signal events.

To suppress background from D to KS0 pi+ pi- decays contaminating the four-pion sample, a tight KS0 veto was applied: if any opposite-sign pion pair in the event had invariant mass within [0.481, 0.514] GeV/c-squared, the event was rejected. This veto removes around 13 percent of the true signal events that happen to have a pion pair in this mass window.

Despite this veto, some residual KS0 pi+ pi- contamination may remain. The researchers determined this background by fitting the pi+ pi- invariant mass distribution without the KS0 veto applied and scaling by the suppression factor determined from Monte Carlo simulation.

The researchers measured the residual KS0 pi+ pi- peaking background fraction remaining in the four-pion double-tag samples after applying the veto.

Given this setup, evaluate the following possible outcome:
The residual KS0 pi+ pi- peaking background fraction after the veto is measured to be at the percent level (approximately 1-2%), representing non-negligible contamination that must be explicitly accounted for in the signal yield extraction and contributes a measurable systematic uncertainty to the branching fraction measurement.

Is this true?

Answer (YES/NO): NO